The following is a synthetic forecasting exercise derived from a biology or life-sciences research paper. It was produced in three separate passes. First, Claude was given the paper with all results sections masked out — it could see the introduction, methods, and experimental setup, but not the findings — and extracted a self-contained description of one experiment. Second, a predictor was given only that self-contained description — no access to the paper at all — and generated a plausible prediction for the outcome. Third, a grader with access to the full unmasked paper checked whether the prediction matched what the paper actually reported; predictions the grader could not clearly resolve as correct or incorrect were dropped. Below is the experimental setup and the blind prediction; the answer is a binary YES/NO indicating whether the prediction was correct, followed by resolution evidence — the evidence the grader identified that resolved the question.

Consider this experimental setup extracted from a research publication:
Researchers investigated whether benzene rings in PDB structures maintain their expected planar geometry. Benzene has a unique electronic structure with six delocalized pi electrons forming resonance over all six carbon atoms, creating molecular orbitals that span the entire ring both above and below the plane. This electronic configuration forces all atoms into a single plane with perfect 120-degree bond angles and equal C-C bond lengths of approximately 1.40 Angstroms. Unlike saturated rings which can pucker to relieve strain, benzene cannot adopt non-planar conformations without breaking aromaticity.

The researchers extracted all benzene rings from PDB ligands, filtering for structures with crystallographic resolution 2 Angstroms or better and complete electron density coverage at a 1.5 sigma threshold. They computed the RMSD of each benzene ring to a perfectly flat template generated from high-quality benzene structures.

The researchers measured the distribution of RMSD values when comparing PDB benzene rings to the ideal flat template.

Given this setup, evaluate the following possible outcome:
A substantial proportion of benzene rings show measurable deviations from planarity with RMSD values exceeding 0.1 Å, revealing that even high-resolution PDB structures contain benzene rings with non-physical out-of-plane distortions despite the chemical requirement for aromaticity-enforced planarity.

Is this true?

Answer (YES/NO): NO